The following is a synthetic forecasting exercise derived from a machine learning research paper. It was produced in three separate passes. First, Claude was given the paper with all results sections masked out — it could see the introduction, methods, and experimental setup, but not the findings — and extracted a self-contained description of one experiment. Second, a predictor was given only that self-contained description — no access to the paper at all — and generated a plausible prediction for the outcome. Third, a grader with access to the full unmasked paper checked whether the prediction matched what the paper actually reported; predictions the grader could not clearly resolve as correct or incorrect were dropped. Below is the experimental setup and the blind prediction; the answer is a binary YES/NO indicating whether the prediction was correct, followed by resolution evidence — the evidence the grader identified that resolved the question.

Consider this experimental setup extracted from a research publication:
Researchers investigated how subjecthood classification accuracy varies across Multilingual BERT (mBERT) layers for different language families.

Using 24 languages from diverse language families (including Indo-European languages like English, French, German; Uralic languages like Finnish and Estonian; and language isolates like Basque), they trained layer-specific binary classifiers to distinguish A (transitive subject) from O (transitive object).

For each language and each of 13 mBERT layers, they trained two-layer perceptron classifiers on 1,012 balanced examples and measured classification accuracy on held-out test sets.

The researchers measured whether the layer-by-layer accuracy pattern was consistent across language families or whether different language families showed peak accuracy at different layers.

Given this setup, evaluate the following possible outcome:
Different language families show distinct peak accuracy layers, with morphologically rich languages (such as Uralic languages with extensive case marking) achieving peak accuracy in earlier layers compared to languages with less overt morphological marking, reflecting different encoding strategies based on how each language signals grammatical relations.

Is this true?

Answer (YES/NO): NO